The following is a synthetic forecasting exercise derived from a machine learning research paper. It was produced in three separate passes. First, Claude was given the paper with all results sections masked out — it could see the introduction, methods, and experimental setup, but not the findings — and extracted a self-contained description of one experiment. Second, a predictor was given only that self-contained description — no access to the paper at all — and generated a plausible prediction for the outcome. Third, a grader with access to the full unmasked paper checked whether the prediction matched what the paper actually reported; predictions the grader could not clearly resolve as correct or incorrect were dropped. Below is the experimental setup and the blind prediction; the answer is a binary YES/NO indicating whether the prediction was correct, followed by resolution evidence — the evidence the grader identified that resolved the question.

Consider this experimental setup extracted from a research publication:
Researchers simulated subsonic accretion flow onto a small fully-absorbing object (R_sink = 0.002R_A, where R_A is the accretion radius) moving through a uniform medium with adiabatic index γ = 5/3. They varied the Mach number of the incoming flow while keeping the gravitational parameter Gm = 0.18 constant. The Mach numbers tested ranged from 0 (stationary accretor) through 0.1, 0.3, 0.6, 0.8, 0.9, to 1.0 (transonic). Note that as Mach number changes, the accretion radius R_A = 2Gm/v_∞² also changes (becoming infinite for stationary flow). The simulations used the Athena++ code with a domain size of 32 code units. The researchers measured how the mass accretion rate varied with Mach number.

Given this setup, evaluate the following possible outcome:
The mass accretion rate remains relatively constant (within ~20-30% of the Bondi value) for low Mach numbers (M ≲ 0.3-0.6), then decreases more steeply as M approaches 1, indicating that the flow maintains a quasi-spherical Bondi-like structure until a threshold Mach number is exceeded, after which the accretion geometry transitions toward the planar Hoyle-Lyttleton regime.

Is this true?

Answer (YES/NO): NO